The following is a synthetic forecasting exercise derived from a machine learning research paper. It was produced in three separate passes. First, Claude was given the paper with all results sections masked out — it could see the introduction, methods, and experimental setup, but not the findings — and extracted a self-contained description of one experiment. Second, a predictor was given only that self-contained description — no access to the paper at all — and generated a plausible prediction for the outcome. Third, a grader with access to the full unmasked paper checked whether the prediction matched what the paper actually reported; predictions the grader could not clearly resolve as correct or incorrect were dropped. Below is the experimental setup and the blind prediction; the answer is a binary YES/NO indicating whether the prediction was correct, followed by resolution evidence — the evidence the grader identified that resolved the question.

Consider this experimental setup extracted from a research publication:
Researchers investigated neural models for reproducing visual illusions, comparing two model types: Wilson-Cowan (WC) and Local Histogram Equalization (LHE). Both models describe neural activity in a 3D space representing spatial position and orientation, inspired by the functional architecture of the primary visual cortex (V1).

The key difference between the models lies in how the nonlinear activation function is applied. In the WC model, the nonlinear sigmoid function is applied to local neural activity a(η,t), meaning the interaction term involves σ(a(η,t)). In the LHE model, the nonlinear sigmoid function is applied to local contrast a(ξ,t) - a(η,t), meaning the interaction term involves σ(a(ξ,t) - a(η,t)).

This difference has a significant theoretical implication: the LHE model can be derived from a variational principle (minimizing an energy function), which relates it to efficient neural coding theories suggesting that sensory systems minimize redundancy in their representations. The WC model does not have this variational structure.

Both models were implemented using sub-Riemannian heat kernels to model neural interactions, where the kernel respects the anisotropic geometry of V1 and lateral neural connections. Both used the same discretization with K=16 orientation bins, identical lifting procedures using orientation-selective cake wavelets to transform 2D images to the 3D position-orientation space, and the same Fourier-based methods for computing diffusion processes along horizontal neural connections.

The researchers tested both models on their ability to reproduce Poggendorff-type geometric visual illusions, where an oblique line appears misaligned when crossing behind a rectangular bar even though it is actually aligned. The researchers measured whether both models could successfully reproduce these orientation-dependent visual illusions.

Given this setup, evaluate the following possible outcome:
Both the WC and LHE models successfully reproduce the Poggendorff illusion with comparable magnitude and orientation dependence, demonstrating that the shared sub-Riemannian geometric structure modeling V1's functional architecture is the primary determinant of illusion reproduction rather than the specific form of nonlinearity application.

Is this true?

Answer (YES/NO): NO